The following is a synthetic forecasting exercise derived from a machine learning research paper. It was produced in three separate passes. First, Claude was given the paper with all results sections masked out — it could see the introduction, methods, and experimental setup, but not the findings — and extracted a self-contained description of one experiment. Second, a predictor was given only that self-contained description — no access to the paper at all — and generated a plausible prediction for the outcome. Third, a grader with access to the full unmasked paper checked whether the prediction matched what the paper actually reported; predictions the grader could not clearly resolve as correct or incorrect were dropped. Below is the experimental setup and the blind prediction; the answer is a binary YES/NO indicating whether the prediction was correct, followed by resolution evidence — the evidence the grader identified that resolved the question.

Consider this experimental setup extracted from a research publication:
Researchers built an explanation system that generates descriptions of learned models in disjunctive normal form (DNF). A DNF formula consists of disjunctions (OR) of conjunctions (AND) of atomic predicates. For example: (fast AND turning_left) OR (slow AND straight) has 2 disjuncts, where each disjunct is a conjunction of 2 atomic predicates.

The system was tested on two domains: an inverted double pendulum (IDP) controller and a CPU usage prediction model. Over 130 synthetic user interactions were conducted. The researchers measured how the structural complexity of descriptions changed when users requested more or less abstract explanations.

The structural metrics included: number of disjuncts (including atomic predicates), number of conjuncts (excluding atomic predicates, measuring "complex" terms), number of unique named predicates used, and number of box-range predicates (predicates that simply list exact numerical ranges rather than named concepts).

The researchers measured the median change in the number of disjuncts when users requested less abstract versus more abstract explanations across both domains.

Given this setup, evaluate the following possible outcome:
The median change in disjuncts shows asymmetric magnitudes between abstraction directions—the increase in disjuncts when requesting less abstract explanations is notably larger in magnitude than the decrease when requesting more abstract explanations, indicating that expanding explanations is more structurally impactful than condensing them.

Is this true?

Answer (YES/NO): NO